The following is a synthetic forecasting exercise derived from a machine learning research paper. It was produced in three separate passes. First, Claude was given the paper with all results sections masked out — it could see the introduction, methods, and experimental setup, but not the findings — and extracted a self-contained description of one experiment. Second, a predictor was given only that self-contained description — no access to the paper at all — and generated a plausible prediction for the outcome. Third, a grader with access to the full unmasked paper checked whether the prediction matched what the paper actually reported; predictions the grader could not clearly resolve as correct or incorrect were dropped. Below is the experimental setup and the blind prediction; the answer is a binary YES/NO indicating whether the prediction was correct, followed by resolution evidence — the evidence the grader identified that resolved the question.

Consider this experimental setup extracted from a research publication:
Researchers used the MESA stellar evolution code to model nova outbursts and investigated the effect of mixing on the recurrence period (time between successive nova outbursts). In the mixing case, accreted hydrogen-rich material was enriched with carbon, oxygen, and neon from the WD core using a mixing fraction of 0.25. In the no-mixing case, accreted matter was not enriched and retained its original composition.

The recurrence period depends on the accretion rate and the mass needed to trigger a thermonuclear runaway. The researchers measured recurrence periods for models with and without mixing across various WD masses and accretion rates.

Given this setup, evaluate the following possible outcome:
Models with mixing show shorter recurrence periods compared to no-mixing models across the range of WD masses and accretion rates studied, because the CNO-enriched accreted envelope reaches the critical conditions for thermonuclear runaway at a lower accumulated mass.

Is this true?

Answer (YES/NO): YES